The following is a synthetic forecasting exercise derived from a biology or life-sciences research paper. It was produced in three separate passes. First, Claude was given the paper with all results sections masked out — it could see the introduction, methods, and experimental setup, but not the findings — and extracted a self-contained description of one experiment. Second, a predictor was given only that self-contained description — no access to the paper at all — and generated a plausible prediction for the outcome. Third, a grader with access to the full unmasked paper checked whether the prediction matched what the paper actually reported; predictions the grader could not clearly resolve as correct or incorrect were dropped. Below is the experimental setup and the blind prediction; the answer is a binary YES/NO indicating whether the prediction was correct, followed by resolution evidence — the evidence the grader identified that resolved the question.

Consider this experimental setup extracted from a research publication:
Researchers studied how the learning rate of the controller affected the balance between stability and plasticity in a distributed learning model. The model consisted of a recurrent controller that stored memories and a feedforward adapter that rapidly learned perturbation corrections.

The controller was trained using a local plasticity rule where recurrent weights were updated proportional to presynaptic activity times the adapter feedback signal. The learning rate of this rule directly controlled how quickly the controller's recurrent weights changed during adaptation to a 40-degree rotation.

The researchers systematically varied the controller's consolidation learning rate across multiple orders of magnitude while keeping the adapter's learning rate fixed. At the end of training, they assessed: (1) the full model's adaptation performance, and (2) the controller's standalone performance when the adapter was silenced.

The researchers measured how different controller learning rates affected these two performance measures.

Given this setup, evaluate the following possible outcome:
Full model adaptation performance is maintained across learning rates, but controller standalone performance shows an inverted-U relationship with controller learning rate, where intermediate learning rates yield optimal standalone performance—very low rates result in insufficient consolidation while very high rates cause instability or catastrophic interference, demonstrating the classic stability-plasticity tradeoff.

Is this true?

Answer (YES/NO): NO